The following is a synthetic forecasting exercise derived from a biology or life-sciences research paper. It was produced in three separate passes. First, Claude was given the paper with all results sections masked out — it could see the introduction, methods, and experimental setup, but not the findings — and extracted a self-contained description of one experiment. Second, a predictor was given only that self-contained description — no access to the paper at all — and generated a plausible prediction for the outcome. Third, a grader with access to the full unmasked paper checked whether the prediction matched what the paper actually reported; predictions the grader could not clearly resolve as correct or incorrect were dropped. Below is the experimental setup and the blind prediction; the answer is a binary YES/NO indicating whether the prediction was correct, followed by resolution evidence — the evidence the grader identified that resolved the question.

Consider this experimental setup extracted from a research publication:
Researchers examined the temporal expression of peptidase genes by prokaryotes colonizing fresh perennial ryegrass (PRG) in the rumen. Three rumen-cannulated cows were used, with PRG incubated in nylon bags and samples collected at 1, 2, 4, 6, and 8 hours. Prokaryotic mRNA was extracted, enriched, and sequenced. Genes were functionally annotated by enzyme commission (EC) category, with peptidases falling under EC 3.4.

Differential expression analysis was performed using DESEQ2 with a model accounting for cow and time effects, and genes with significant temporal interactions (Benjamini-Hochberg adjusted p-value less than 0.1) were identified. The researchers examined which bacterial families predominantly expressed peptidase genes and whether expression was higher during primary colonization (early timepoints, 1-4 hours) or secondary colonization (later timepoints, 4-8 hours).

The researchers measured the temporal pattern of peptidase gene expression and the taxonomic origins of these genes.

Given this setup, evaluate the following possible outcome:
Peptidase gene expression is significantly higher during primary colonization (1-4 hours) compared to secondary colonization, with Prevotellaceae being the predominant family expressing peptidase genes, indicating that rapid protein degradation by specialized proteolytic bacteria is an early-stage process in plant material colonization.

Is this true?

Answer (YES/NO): NO